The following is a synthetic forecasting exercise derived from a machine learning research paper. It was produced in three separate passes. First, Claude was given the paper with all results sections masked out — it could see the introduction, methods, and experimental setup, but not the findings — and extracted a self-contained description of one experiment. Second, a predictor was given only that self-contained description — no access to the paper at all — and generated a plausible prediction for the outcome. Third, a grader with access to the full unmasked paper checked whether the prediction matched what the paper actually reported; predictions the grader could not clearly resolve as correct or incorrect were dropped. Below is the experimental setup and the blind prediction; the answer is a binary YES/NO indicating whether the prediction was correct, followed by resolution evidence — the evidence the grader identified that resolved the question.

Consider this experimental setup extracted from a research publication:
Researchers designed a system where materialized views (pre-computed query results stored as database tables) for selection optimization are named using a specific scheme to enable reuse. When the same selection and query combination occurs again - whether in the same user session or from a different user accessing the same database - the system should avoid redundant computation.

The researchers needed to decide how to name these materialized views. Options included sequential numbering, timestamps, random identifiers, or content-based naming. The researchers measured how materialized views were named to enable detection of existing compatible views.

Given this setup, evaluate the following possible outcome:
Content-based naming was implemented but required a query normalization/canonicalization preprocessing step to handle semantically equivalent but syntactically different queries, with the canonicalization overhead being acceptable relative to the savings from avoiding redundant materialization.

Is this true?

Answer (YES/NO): NO